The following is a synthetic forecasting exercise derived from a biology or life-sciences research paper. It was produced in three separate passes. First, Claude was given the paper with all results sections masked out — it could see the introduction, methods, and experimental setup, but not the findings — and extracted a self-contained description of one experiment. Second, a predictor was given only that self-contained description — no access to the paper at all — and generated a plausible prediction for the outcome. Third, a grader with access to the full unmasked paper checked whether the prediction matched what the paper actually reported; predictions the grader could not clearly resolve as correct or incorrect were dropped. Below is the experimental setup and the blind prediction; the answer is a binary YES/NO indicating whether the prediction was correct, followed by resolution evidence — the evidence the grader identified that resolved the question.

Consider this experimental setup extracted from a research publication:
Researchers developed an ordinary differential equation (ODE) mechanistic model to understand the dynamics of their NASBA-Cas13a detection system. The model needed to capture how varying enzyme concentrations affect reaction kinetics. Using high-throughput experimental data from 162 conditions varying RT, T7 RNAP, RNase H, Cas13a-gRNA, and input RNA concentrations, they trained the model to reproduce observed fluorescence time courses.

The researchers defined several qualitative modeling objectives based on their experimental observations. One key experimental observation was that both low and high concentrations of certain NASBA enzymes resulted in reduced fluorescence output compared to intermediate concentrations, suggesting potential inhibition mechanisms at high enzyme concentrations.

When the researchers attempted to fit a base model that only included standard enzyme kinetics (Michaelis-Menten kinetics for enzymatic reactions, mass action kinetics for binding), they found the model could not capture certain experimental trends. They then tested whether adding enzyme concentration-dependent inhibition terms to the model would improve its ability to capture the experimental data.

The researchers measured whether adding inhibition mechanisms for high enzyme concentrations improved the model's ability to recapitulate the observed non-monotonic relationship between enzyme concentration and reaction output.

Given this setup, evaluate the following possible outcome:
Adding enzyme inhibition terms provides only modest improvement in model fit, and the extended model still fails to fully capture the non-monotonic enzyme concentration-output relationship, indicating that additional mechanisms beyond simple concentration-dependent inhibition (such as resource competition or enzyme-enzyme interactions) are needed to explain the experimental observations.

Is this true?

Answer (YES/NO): NO